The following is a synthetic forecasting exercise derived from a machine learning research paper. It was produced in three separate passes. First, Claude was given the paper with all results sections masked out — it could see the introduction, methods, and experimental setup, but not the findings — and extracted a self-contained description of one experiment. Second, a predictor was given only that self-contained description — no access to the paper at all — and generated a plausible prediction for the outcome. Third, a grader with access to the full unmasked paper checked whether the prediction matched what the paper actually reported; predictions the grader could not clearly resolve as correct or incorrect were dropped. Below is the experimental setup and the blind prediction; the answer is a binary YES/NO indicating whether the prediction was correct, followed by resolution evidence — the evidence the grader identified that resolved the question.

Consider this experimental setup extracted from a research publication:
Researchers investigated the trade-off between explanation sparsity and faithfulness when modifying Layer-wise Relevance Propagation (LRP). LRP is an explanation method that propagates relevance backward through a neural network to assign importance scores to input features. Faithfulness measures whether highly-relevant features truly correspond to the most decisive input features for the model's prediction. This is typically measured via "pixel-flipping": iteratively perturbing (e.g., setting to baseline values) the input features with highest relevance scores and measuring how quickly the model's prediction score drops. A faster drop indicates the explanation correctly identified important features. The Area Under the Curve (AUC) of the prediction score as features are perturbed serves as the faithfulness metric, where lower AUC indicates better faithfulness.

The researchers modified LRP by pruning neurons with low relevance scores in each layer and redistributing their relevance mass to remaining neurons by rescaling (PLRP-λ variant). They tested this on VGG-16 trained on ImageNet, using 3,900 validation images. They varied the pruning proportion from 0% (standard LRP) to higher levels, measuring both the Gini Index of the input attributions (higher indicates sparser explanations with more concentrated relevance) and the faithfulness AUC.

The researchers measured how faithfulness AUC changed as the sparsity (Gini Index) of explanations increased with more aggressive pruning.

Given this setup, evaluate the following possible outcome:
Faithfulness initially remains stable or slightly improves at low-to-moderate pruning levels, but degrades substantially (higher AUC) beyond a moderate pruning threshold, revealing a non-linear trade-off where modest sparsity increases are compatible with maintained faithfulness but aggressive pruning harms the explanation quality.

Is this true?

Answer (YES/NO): NO